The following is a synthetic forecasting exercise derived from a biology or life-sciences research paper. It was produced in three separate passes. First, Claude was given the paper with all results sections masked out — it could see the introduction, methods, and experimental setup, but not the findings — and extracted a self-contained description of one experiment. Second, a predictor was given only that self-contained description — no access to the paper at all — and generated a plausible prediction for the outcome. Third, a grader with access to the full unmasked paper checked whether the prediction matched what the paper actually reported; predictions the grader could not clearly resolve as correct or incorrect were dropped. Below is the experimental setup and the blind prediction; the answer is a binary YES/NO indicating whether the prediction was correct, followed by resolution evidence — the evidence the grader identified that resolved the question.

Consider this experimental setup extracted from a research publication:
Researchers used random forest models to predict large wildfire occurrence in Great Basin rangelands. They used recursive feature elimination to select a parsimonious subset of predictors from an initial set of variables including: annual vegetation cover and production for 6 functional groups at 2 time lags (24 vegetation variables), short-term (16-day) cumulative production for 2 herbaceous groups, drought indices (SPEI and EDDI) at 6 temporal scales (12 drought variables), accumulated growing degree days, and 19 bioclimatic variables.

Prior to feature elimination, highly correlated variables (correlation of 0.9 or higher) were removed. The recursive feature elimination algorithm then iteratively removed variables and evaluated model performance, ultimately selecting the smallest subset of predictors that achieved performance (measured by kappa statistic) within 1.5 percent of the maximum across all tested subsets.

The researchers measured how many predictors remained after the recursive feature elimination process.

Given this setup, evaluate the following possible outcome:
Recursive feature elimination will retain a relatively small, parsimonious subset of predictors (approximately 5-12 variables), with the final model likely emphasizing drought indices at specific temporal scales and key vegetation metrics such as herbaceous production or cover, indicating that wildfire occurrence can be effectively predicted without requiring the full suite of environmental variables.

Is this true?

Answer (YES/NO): NO